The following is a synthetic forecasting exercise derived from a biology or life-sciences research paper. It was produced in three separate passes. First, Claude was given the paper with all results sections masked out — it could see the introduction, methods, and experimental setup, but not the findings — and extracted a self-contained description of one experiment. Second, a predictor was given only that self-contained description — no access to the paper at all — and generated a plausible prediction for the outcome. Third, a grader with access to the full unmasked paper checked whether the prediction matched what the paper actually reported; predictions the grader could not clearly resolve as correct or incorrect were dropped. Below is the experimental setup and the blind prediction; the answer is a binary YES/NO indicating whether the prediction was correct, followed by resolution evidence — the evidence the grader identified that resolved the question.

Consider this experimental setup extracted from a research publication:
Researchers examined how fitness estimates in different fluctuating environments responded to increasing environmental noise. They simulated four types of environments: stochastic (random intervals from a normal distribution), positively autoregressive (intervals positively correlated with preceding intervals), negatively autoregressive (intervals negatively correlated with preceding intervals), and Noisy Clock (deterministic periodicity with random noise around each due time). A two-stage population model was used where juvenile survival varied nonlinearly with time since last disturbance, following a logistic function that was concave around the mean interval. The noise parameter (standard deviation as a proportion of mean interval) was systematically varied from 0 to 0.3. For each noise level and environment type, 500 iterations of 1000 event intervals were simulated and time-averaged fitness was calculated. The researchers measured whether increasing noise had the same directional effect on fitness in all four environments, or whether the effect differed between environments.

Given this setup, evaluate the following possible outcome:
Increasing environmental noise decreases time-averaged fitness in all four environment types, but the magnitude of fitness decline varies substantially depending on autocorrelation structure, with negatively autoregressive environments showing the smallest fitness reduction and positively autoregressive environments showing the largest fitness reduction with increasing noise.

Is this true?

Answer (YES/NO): NO